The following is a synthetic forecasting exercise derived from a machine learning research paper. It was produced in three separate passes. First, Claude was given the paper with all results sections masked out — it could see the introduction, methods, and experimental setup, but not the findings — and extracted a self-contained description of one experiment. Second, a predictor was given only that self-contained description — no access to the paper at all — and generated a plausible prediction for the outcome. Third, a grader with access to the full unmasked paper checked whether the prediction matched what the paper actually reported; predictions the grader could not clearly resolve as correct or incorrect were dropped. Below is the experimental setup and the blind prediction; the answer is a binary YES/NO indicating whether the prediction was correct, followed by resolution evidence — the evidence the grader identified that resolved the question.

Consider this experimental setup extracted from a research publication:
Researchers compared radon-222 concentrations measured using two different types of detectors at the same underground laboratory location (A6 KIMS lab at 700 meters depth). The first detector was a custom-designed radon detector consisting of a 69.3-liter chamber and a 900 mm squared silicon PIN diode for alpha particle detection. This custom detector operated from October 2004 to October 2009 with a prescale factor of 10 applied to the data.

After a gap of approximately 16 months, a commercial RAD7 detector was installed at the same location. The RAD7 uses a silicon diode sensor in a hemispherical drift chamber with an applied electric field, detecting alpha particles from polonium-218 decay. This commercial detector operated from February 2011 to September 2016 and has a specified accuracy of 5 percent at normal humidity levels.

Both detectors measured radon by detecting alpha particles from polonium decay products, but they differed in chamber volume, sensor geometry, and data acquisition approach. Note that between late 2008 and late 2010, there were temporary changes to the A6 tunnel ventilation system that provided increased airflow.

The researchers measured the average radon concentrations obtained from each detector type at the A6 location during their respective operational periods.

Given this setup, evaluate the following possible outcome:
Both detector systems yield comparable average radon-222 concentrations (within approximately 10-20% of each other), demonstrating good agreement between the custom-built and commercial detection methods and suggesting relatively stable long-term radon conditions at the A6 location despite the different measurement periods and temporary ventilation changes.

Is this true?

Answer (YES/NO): NO